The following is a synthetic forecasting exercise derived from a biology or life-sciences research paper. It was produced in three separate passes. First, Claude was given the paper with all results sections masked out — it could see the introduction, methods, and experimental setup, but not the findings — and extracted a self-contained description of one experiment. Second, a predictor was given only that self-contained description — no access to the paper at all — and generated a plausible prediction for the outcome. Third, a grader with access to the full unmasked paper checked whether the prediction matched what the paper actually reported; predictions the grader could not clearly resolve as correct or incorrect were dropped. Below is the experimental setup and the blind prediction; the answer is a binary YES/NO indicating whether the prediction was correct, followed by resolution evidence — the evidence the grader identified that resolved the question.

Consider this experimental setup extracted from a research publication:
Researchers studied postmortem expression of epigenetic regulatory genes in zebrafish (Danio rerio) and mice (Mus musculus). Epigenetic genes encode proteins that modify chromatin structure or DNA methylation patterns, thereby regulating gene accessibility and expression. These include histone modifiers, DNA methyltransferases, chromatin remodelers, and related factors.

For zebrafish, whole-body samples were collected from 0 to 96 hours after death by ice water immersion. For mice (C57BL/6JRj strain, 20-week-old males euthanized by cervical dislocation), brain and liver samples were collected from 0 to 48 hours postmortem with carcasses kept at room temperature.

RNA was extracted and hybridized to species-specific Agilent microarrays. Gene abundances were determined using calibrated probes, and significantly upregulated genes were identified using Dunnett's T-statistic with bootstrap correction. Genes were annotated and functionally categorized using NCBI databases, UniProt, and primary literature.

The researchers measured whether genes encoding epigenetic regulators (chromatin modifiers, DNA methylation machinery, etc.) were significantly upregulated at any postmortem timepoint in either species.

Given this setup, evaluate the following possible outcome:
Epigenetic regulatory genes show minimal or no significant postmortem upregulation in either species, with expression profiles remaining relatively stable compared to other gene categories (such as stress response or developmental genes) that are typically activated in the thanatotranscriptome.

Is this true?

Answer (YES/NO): NO